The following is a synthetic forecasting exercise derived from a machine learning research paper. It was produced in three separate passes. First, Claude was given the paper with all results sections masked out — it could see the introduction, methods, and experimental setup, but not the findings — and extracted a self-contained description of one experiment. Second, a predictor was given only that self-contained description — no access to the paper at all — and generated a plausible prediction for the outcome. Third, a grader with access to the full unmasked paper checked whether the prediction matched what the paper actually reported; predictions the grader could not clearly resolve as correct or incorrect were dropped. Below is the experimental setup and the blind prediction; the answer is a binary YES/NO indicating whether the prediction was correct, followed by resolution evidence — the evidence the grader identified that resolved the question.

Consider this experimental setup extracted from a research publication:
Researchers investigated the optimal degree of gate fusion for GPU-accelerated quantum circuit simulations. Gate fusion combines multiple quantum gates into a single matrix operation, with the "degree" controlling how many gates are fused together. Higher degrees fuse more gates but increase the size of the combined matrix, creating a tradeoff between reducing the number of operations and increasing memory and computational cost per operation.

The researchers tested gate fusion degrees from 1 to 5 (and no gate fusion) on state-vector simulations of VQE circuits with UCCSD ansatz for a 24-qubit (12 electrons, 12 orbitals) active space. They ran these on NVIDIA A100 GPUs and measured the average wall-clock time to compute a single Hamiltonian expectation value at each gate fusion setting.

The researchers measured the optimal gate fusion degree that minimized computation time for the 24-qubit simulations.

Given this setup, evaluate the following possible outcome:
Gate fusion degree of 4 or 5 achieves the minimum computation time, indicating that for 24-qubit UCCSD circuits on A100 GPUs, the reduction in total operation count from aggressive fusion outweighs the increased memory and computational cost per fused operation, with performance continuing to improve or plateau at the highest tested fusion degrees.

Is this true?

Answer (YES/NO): NO